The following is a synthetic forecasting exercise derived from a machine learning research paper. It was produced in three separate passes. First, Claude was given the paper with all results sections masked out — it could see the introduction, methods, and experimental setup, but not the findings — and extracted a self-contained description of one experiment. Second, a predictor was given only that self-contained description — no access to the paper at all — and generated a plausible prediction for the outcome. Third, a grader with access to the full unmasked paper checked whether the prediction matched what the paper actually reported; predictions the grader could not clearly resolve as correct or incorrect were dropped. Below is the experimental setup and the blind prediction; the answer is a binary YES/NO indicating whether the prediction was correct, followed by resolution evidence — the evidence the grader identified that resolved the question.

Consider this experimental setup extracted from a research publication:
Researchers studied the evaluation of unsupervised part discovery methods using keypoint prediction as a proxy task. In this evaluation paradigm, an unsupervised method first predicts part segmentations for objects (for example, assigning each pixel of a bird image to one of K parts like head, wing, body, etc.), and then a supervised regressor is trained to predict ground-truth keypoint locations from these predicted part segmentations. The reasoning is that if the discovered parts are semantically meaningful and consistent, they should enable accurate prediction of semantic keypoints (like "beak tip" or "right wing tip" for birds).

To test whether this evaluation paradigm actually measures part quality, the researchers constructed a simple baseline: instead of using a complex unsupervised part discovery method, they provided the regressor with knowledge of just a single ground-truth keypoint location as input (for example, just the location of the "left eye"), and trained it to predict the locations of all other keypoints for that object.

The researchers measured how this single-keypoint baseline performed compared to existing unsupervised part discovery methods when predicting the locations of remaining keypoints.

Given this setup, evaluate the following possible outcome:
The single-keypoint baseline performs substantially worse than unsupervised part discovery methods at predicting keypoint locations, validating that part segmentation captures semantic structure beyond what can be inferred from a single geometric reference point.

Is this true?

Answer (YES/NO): NO